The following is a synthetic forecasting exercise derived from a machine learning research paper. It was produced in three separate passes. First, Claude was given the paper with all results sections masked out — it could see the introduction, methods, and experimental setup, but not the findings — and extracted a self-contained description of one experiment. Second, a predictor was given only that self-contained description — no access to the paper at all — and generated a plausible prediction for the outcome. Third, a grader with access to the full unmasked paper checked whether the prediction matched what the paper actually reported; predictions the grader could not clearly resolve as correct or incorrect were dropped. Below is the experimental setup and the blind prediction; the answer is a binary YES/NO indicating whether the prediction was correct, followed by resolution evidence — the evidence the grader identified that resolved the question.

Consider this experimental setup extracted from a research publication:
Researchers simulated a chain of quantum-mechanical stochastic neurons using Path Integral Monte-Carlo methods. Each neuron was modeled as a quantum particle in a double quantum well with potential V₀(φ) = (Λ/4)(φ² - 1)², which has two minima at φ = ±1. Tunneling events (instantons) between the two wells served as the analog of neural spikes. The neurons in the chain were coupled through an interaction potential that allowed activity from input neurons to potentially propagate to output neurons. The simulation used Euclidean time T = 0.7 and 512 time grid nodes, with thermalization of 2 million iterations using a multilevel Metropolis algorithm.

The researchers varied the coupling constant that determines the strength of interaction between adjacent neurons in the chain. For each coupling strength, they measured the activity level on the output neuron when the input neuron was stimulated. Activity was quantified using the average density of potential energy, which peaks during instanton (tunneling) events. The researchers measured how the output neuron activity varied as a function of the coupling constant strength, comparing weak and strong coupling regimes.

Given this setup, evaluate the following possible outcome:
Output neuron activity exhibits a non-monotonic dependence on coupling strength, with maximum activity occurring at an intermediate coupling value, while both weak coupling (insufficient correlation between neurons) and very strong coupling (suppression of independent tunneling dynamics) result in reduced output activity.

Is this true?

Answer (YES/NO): NO